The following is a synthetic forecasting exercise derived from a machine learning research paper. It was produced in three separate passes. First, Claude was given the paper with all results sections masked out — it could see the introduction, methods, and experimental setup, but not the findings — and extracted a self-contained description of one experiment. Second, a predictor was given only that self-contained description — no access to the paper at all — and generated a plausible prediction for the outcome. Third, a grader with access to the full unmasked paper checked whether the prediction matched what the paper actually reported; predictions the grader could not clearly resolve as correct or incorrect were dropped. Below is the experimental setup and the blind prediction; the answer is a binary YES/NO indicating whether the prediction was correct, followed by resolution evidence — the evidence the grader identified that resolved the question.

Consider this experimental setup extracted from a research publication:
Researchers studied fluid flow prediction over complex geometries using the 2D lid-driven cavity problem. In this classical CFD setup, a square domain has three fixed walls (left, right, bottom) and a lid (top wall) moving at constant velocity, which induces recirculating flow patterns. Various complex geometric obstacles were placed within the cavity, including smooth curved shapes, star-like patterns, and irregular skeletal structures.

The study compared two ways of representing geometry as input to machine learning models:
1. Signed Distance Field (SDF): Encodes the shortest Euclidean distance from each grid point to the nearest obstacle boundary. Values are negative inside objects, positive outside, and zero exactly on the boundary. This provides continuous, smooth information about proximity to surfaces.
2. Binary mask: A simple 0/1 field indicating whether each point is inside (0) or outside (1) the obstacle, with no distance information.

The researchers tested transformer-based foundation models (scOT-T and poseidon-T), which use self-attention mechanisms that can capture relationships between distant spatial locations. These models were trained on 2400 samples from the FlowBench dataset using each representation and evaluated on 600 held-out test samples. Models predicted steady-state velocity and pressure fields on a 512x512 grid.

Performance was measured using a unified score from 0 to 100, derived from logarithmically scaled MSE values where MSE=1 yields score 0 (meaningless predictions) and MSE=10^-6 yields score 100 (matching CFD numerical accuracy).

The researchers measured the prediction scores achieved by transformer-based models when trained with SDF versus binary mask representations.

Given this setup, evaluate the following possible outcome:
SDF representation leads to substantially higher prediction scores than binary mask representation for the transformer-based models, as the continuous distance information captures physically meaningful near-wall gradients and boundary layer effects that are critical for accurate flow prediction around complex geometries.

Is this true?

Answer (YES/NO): NO